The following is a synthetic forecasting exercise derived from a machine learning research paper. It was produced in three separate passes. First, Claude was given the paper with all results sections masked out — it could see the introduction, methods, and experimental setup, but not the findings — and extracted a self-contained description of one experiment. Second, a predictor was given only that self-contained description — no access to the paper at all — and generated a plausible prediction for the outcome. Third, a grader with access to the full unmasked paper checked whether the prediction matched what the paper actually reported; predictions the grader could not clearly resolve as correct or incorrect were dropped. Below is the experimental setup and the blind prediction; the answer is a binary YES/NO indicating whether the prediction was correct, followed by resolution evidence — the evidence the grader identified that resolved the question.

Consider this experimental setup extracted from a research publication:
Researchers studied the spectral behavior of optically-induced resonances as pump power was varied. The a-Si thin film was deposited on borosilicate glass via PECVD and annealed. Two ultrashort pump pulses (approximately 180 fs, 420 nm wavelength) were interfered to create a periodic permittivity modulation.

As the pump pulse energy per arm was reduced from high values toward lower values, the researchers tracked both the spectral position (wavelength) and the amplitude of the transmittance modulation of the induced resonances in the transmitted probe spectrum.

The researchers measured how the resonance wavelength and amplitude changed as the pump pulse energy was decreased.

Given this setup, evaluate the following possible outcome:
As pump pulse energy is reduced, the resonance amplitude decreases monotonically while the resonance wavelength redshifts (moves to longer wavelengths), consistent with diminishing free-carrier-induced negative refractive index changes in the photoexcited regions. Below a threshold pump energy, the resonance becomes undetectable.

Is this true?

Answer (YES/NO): YES